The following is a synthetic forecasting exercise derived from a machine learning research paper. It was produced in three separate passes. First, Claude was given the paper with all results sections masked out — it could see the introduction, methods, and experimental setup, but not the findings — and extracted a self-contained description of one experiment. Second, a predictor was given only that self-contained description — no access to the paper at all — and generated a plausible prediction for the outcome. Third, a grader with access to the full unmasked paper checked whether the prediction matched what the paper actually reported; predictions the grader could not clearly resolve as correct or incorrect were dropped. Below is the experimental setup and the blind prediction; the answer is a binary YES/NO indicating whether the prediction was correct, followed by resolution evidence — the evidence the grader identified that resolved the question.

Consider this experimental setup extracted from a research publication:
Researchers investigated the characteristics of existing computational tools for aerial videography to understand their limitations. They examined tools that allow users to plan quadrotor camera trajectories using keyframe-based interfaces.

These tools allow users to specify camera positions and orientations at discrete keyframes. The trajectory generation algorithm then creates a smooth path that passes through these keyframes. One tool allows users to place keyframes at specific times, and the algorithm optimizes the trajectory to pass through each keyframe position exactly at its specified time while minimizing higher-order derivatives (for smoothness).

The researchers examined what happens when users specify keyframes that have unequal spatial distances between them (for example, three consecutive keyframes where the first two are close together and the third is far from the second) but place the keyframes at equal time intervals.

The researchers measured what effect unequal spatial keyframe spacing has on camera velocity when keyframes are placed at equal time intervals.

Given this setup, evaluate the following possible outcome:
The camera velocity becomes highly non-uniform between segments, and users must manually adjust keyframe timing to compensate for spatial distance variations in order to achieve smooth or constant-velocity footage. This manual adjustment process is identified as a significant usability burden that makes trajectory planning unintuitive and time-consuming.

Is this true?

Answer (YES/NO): YES